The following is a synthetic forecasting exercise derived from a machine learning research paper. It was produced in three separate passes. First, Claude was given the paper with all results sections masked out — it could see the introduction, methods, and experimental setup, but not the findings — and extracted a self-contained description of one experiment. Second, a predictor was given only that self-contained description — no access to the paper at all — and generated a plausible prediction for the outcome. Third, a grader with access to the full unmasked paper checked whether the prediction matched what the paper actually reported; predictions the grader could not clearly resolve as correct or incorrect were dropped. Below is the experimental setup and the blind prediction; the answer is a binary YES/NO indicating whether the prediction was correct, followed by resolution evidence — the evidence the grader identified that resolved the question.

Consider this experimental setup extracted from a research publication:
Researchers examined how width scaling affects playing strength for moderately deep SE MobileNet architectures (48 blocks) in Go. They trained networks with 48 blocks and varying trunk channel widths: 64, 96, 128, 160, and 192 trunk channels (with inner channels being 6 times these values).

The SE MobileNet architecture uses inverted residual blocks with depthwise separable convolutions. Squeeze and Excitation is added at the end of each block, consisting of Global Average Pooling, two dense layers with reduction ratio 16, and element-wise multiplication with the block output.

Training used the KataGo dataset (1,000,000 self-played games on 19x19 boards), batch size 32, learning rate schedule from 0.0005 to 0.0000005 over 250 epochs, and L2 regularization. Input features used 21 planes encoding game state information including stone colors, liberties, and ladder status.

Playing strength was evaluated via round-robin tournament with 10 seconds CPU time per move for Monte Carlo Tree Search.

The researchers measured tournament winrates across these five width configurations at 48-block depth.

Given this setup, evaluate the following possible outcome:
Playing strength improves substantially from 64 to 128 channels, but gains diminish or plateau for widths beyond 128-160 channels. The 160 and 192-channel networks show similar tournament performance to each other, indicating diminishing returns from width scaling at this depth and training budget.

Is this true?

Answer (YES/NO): NO